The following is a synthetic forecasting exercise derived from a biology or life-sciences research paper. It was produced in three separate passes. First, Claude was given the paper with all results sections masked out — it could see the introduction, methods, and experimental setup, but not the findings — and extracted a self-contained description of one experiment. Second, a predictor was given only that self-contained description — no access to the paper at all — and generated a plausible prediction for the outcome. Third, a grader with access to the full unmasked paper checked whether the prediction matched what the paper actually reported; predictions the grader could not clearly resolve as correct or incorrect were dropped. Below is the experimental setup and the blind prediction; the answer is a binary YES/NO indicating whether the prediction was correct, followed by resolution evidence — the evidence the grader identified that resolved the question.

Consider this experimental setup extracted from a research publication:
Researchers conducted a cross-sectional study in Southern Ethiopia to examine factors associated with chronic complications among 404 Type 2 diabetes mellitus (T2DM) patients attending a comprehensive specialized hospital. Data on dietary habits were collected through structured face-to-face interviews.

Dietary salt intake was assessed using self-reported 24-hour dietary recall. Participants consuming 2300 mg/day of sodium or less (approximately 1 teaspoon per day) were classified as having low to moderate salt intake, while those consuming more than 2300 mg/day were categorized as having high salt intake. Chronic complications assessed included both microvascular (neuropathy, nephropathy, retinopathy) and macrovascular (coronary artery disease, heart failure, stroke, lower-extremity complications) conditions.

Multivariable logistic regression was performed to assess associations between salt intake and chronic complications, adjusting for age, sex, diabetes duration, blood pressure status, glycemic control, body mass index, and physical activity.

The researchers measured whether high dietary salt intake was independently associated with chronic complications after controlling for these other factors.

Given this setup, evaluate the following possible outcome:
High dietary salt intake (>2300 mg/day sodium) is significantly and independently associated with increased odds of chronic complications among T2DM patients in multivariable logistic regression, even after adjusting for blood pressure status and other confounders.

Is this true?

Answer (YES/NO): YES